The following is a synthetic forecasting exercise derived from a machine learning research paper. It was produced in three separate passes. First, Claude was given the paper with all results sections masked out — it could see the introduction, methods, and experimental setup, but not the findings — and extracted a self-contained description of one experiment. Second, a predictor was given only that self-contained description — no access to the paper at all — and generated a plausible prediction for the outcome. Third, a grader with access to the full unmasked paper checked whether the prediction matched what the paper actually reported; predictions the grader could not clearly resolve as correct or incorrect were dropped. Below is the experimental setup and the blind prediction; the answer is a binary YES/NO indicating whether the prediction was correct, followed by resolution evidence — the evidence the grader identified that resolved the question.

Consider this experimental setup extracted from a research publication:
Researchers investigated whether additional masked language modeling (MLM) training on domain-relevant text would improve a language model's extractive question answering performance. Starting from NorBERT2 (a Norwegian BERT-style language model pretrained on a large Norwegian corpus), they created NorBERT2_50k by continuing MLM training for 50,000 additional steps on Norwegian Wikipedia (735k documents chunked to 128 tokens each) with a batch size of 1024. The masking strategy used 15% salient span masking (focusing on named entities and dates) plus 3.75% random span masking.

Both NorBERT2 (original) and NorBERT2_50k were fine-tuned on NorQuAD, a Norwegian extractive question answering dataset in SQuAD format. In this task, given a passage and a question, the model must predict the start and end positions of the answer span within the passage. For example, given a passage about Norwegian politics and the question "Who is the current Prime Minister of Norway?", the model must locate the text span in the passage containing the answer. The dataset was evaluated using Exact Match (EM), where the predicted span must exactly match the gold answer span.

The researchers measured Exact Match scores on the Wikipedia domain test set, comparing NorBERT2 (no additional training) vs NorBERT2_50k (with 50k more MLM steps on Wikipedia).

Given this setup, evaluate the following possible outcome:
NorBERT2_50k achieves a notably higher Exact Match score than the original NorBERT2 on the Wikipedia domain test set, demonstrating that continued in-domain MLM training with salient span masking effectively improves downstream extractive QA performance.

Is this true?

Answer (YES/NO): NO